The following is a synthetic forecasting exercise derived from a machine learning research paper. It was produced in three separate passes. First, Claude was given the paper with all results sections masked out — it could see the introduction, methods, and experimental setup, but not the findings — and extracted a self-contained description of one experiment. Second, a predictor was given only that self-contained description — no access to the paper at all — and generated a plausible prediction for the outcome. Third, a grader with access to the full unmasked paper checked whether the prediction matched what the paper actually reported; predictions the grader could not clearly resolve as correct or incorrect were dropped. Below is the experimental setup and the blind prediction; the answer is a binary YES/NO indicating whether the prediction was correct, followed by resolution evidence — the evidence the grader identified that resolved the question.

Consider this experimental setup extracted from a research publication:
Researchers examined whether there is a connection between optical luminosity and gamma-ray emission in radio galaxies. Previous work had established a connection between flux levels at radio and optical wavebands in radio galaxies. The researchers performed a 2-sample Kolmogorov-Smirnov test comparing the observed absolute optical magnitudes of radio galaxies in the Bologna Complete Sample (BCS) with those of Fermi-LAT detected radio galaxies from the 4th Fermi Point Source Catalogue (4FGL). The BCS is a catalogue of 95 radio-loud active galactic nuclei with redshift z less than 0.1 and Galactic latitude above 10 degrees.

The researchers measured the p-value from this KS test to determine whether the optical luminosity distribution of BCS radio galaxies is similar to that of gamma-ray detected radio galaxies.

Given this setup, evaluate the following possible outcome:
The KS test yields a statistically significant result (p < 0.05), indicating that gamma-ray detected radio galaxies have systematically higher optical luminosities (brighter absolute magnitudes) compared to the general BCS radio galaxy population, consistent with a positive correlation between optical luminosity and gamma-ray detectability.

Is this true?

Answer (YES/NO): NO